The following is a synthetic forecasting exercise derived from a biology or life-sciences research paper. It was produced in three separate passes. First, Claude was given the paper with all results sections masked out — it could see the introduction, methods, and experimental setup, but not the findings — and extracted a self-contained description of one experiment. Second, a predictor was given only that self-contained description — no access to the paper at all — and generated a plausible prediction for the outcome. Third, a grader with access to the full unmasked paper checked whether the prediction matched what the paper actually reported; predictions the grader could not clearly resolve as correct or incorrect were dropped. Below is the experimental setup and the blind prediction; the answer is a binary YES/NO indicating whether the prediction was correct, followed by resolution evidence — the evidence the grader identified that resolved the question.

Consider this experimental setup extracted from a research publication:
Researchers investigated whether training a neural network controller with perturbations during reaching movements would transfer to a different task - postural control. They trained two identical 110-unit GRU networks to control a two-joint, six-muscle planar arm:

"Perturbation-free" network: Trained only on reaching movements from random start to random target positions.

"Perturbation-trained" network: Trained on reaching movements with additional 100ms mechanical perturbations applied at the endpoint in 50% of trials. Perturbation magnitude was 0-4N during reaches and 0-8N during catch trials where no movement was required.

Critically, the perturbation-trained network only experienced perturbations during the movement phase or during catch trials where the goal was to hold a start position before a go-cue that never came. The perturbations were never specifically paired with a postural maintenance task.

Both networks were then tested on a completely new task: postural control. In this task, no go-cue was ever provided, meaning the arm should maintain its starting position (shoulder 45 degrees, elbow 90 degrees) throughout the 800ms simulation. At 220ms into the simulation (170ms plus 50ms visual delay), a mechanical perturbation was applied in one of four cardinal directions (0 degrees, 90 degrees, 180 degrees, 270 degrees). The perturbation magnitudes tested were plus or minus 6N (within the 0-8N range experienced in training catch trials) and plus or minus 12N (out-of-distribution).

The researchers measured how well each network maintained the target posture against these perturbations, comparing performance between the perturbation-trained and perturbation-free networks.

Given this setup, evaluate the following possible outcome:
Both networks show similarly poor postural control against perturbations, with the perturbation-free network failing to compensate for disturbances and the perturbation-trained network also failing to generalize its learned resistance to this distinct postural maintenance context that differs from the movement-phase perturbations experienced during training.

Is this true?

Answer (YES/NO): NO